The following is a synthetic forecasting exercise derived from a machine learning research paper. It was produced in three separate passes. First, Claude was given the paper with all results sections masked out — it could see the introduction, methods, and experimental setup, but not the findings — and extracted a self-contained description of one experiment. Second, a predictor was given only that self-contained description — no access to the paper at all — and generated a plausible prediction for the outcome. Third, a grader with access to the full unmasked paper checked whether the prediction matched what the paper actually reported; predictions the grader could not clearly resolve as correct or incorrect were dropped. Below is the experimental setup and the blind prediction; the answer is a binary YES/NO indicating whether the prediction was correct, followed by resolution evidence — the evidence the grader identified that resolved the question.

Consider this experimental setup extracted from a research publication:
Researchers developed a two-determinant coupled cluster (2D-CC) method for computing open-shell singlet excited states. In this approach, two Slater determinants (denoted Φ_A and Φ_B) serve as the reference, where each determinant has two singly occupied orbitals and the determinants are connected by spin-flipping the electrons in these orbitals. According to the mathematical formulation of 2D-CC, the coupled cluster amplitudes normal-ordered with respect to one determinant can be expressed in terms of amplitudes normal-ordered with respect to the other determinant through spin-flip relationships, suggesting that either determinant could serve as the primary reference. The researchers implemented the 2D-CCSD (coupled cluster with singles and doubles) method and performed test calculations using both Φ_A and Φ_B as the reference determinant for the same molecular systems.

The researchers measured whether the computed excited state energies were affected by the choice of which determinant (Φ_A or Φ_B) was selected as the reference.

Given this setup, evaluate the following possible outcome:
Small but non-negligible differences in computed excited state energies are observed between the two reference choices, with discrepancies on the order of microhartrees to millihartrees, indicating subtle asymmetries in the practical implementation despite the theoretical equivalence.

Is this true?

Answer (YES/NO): NO